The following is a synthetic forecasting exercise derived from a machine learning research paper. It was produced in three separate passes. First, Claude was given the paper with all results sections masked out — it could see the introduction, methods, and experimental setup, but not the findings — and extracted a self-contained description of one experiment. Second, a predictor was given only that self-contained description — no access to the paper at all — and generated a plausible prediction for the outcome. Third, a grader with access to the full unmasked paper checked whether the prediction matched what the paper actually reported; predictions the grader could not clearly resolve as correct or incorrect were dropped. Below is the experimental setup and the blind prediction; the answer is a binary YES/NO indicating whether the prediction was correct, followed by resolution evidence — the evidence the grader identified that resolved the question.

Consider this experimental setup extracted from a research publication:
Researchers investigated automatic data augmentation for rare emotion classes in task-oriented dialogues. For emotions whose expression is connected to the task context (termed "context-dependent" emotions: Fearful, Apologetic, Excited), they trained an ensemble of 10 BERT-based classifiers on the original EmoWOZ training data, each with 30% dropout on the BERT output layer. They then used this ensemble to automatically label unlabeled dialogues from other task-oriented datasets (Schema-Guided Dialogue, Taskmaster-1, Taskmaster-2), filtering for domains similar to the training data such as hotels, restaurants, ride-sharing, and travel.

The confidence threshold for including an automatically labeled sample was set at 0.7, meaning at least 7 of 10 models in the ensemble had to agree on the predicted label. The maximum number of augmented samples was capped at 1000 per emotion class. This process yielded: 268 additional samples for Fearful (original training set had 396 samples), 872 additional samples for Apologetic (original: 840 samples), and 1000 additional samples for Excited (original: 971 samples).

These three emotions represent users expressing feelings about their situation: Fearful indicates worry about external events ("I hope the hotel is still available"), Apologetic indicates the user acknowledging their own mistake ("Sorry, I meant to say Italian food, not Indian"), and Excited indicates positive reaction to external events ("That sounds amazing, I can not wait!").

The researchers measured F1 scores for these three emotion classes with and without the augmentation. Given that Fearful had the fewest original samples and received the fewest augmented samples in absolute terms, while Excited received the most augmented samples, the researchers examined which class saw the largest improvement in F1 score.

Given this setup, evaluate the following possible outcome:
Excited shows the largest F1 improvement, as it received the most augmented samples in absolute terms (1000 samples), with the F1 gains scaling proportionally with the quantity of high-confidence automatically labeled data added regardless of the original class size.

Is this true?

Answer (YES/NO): NO